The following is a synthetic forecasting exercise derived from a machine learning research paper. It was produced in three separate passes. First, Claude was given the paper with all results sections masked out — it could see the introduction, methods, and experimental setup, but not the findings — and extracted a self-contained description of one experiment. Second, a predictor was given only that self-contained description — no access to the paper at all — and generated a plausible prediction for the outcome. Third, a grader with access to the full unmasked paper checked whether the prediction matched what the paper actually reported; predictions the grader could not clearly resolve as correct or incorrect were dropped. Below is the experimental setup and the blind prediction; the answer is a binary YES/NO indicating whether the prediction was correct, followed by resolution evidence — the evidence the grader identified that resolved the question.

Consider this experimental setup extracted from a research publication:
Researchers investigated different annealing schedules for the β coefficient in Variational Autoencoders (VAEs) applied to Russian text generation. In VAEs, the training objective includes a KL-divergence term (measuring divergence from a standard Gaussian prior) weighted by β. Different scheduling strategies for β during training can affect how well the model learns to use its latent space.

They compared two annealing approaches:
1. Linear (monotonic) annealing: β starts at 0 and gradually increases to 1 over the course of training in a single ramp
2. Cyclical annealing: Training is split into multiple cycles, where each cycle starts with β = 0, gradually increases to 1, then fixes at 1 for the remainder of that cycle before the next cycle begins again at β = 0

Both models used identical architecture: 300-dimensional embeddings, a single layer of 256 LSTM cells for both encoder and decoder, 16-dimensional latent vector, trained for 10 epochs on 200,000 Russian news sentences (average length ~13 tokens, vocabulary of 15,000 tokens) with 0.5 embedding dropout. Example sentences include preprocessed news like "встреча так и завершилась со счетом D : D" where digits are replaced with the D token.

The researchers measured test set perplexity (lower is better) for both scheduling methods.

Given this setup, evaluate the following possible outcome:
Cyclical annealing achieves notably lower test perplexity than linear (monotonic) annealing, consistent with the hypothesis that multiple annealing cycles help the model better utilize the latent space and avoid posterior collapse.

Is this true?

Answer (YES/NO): NO